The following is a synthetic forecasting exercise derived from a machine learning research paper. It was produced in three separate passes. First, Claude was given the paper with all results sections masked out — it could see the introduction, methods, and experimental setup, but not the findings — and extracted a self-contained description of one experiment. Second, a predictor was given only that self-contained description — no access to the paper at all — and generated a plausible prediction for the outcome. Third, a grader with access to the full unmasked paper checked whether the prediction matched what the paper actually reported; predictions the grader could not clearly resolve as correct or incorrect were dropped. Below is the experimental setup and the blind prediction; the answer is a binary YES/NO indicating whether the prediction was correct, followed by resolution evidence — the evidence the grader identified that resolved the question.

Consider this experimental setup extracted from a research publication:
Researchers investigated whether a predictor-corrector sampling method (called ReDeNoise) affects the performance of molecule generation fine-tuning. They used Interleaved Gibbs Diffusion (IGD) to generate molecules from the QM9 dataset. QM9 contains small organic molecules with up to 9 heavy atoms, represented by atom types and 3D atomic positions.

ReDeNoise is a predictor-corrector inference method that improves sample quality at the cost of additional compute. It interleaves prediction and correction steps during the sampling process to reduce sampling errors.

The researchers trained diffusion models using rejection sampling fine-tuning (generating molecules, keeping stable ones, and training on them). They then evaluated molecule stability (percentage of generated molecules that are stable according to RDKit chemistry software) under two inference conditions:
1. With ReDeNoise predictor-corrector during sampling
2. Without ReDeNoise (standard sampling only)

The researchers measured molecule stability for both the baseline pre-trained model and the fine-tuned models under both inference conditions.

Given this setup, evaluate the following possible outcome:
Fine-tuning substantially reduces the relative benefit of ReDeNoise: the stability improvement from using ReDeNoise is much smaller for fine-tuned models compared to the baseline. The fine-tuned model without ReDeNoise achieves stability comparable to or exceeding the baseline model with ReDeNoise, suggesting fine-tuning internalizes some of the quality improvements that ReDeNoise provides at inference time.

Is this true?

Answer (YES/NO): NO